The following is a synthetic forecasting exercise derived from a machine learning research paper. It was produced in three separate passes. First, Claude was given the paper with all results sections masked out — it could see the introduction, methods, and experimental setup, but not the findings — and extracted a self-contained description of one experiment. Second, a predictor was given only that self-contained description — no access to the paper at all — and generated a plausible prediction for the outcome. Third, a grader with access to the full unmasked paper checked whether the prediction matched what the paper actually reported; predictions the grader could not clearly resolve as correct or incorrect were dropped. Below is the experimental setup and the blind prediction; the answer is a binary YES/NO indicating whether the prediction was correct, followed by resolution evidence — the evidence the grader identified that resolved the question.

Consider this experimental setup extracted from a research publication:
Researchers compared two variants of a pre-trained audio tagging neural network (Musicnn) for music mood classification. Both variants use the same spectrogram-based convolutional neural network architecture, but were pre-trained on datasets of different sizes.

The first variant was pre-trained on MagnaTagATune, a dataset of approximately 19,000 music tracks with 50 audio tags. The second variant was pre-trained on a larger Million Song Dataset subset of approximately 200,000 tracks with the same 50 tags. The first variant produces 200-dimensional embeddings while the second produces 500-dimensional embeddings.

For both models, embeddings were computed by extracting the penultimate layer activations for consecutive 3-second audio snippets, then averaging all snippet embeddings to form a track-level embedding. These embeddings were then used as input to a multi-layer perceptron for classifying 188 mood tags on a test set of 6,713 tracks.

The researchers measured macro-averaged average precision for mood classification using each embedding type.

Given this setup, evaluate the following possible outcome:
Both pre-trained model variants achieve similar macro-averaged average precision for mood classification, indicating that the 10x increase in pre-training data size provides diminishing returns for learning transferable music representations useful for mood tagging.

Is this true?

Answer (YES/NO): NO